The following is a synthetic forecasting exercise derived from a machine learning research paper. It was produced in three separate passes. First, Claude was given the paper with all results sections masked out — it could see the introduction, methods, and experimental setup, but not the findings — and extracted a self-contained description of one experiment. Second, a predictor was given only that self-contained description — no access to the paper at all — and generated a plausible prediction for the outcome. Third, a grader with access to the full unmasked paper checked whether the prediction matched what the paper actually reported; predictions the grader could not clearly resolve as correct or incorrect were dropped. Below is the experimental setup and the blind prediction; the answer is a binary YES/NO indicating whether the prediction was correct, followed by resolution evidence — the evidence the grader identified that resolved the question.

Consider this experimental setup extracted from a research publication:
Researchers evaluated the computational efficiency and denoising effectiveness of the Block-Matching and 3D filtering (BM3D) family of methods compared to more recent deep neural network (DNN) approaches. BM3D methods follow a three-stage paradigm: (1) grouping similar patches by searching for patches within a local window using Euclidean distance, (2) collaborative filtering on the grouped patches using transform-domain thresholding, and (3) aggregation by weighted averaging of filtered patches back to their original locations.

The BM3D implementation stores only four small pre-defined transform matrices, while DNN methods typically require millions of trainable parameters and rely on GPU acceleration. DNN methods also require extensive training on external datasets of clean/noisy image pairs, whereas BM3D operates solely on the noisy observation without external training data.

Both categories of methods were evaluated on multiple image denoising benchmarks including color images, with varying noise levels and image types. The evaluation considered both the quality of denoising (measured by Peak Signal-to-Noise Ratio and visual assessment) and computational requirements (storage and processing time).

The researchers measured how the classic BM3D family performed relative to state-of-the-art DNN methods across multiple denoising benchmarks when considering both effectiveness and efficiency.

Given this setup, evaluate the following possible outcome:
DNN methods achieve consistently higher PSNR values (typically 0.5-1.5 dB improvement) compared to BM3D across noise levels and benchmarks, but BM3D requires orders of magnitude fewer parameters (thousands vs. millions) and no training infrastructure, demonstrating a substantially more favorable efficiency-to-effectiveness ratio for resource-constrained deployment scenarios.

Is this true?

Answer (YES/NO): NO